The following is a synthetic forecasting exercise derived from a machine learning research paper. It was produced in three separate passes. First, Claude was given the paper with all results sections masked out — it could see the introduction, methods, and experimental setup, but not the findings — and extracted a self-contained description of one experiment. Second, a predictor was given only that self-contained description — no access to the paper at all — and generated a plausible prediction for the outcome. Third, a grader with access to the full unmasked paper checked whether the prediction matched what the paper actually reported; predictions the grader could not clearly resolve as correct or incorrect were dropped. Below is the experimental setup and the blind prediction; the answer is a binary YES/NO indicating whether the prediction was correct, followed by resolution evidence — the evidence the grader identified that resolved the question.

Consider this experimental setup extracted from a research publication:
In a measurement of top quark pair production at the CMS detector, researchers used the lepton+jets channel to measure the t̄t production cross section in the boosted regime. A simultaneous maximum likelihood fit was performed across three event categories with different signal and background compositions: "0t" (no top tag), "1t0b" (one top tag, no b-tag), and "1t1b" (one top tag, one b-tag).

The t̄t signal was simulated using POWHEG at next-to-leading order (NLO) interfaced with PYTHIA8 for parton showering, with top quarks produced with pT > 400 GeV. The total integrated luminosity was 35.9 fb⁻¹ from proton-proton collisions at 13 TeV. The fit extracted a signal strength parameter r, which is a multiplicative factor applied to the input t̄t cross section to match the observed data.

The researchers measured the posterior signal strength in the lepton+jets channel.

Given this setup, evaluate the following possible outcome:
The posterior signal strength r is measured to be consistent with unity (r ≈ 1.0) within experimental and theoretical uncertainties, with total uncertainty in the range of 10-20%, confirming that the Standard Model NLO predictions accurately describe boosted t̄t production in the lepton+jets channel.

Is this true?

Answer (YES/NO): NO